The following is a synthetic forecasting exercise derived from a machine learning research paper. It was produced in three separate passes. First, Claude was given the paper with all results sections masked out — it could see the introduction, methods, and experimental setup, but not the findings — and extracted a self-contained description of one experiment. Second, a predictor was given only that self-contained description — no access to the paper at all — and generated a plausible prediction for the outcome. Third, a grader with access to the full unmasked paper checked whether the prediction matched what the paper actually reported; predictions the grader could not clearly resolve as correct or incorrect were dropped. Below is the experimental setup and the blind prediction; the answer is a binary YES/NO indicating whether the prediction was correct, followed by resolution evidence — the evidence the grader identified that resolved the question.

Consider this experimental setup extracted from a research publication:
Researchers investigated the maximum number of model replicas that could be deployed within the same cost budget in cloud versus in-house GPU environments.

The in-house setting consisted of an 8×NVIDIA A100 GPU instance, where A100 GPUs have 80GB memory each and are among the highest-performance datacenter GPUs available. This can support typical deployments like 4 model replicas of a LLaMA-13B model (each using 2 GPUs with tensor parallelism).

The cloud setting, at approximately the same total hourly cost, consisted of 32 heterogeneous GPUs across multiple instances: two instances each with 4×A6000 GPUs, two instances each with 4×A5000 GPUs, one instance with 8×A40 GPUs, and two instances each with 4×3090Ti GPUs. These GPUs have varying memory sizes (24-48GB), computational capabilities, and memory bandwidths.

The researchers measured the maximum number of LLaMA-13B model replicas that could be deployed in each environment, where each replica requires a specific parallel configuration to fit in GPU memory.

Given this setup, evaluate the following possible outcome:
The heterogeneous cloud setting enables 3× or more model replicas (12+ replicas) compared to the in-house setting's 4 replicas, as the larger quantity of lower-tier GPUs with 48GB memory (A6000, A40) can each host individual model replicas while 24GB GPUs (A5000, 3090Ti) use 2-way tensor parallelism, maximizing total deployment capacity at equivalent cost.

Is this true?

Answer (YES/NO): YES